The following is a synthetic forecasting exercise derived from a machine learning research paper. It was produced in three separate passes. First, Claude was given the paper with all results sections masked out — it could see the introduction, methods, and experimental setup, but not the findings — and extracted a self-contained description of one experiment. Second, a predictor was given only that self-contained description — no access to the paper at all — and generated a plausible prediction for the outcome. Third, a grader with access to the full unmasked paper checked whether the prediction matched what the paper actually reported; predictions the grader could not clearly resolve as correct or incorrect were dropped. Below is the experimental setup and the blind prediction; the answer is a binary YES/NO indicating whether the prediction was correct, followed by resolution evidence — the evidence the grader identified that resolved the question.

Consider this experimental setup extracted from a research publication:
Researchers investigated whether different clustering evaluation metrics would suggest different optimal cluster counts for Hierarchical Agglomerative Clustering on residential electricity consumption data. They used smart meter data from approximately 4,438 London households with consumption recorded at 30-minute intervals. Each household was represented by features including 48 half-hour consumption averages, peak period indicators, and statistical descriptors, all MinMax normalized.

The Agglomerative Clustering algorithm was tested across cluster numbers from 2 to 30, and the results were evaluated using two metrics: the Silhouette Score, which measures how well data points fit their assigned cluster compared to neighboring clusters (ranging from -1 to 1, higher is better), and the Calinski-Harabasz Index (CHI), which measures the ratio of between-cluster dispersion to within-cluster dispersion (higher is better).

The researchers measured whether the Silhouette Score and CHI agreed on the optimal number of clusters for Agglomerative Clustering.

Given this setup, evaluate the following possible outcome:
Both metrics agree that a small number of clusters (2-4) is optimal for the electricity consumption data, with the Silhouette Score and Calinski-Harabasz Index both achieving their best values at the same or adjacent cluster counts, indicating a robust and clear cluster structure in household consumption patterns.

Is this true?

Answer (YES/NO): NO